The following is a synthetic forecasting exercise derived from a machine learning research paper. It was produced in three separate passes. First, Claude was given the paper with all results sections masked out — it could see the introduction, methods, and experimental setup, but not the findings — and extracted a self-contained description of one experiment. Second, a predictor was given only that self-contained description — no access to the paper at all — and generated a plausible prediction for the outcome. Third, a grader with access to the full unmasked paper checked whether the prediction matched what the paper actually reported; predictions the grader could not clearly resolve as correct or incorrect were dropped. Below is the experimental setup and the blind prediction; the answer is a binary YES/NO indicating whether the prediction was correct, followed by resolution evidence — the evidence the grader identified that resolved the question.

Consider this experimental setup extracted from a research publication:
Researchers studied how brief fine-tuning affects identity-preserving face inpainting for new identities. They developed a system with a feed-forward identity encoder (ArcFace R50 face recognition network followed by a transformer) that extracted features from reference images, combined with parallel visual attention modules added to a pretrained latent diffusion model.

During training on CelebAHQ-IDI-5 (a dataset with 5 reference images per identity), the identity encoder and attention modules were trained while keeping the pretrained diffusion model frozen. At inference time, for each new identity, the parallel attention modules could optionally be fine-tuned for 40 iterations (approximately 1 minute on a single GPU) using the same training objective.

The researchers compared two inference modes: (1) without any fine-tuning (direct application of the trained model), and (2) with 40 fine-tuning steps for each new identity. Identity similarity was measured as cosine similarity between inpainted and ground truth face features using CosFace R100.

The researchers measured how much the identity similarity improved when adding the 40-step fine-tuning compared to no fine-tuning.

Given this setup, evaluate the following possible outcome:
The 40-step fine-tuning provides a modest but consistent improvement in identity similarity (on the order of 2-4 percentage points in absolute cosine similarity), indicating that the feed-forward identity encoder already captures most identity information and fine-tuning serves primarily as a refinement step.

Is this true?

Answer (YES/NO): NO